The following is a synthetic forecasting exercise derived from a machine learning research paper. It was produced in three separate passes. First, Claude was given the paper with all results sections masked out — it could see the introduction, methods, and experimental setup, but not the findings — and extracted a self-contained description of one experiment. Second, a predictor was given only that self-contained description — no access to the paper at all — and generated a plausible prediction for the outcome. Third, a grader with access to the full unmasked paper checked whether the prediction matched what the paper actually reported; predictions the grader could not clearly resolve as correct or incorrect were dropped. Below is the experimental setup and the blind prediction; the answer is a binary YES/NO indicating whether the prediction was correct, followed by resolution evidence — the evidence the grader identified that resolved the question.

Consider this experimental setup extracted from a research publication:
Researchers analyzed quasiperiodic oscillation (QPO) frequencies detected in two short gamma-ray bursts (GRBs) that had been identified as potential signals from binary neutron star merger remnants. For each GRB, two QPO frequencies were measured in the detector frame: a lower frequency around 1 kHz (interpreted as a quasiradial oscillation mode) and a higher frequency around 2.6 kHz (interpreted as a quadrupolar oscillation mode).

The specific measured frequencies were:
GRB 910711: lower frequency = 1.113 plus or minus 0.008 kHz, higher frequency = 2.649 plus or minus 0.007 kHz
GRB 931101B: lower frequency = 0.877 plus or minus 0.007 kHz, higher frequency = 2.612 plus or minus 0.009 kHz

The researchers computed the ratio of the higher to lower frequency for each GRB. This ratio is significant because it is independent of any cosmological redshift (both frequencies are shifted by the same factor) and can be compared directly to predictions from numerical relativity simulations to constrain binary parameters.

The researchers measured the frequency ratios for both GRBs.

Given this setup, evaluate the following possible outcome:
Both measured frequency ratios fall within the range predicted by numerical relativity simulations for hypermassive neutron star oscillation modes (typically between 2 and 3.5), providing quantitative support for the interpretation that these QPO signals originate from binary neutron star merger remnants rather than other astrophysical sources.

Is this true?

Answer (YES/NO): YES